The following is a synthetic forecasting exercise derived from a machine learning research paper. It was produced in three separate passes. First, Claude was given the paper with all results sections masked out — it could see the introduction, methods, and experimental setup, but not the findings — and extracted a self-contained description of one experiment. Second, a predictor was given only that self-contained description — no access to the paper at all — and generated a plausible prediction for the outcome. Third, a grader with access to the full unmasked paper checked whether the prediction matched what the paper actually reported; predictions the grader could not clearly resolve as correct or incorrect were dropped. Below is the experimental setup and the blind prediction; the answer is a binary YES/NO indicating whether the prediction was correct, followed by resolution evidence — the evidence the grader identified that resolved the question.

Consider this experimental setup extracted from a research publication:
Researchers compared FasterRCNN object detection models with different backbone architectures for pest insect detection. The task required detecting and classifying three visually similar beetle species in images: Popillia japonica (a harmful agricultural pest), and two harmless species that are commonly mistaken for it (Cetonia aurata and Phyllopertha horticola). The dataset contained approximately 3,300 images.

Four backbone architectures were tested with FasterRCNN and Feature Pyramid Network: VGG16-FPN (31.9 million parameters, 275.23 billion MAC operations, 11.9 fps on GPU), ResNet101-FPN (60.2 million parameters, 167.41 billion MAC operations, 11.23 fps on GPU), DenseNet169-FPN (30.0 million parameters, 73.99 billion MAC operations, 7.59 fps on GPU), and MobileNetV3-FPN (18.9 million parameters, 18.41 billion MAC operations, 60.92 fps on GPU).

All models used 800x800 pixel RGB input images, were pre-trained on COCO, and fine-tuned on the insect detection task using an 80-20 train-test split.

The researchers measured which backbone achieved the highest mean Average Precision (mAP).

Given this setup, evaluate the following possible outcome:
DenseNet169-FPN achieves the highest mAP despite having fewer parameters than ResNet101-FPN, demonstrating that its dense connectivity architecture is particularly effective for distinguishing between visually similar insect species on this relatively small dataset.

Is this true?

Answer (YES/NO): NO